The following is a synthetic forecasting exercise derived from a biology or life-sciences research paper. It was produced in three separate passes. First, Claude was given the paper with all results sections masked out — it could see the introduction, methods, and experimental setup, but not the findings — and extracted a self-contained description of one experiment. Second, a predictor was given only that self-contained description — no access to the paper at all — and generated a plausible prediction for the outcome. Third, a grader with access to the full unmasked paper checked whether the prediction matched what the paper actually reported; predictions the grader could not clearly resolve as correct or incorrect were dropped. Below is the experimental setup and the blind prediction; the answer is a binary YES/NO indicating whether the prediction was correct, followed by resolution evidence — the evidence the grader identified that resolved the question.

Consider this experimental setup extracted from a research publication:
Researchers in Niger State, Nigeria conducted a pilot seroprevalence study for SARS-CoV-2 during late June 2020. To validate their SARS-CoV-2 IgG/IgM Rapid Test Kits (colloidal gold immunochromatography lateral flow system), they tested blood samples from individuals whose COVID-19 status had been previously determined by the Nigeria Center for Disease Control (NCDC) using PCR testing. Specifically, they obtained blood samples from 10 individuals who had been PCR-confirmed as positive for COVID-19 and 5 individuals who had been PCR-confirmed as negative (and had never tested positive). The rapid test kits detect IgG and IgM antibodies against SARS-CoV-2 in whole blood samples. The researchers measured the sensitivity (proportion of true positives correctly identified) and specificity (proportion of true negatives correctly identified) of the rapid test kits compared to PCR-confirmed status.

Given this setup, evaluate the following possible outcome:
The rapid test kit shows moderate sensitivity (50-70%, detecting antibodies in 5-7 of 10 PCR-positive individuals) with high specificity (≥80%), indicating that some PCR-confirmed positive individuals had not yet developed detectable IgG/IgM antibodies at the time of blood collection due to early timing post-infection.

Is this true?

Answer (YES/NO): NO